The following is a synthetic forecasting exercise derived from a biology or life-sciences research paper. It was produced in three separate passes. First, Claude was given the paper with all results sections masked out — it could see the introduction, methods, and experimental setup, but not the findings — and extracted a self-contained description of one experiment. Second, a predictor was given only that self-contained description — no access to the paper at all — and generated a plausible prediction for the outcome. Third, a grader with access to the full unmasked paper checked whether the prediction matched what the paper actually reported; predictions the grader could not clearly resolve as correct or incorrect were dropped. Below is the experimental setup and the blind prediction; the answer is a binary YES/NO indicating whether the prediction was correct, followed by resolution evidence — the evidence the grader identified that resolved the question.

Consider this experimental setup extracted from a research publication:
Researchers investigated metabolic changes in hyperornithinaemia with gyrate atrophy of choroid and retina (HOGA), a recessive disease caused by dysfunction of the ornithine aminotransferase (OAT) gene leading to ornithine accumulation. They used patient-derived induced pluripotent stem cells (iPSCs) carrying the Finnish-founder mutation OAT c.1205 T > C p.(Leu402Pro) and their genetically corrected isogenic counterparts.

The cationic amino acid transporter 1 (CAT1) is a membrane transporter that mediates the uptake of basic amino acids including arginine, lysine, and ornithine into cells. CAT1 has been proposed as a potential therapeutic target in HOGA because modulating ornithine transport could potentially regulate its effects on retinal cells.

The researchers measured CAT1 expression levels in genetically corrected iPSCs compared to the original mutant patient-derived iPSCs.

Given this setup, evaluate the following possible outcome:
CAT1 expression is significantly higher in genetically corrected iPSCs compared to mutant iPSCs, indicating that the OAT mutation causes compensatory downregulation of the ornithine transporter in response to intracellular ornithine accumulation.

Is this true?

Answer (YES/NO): NO